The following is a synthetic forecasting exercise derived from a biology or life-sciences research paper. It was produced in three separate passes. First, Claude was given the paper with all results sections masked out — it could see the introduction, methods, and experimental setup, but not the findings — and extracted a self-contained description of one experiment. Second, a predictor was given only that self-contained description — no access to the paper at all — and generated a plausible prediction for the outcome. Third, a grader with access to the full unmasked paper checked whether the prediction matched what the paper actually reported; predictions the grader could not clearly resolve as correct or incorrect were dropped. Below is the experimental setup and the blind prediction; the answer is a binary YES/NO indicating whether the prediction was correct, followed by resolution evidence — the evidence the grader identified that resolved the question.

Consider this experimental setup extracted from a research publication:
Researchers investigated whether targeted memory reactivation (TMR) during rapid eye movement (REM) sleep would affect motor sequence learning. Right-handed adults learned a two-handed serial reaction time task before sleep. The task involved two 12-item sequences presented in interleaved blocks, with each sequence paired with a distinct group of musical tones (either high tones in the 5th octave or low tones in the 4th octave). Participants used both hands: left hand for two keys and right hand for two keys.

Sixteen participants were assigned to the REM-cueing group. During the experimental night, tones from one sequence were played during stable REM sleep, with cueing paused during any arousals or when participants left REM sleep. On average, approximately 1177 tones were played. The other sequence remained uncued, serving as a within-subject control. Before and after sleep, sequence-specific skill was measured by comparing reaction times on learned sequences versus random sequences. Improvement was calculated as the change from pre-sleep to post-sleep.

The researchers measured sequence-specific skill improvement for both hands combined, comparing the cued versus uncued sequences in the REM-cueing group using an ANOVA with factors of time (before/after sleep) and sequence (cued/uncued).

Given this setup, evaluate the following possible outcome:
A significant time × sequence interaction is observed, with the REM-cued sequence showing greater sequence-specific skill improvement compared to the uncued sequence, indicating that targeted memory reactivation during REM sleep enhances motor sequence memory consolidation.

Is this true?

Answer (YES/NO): NO